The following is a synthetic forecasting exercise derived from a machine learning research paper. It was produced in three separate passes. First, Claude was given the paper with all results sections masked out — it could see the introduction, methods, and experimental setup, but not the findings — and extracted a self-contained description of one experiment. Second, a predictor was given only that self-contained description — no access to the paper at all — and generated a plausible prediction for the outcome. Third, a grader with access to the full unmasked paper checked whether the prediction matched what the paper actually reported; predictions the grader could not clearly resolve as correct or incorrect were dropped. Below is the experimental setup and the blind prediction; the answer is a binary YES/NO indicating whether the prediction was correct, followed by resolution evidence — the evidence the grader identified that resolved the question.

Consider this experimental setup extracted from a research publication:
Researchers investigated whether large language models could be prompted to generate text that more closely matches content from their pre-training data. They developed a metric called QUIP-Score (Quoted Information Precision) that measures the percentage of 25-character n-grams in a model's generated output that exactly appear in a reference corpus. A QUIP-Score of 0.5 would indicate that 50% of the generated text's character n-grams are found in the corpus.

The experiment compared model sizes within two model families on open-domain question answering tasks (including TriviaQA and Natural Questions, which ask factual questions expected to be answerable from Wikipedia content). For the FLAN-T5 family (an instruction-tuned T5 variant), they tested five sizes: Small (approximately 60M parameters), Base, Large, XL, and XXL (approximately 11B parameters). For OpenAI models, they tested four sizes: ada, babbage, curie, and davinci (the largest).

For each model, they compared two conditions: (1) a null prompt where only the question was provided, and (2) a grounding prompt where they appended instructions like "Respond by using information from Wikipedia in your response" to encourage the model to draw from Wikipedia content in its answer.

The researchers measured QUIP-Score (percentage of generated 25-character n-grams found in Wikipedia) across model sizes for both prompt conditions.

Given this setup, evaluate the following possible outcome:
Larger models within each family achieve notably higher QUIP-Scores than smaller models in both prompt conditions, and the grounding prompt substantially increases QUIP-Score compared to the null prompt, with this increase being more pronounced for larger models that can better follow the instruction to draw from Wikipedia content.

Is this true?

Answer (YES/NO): YES